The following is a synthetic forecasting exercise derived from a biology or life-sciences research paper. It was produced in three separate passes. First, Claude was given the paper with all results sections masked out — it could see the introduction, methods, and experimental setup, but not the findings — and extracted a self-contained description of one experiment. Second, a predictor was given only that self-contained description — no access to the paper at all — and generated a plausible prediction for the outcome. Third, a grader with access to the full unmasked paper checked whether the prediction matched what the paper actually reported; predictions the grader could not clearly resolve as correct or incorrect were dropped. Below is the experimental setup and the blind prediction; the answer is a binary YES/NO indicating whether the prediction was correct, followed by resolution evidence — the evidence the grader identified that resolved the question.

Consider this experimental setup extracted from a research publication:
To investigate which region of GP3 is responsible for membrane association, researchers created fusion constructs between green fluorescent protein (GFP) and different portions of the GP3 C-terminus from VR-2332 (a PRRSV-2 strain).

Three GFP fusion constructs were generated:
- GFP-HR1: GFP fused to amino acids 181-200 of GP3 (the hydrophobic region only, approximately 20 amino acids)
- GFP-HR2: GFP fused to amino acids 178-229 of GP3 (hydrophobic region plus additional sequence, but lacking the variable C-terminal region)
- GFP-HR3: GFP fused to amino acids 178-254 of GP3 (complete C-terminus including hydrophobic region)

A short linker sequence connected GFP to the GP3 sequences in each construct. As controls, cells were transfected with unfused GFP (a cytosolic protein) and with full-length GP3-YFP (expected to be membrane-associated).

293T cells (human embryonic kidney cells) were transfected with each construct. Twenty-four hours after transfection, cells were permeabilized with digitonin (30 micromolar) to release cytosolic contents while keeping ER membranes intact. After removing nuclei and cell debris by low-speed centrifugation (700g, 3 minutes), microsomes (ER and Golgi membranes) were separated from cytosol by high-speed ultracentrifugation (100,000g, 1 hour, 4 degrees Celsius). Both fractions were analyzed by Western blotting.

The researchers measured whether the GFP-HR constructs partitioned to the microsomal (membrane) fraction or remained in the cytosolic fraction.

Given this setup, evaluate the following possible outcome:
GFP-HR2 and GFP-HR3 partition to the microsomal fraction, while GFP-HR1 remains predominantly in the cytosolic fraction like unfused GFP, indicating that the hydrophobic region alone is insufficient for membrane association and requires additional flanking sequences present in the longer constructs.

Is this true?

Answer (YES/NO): NO